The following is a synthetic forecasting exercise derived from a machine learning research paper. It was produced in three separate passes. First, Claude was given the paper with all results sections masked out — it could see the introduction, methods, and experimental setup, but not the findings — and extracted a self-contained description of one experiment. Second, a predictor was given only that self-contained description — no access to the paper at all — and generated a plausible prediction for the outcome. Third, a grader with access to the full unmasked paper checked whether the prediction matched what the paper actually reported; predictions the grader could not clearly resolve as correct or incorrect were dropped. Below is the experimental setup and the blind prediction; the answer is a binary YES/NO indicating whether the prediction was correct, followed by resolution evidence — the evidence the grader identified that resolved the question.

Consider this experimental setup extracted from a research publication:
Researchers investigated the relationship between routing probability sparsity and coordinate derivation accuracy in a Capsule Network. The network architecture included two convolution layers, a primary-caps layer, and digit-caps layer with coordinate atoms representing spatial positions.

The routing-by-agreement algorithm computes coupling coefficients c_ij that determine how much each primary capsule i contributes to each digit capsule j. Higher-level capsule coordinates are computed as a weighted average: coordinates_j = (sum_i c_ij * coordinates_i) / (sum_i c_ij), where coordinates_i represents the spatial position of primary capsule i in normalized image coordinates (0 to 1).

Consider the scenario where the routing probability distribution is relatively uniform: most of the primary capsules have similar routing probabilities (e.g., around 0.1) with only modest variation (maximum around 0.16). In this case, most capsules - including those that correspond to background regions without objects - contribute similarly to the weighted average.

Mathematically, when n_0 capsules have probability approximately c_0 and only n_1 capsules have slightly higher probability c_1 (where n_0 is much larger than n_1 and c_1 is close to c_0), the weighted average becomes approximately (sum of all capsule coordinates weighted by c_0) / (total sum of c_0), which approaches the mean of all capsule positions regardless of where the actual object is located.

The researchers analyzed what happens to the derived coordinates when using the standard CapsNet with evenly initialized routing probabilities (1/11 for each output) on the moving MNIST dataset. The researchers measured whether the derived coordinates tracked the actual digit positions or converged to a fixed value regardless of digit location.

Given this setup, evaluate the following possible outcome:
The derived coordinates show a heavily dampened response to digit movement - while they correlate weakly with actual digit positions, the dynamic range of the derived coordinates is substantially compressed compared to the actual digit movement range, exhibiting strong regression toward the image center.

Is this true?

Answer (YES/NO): NO